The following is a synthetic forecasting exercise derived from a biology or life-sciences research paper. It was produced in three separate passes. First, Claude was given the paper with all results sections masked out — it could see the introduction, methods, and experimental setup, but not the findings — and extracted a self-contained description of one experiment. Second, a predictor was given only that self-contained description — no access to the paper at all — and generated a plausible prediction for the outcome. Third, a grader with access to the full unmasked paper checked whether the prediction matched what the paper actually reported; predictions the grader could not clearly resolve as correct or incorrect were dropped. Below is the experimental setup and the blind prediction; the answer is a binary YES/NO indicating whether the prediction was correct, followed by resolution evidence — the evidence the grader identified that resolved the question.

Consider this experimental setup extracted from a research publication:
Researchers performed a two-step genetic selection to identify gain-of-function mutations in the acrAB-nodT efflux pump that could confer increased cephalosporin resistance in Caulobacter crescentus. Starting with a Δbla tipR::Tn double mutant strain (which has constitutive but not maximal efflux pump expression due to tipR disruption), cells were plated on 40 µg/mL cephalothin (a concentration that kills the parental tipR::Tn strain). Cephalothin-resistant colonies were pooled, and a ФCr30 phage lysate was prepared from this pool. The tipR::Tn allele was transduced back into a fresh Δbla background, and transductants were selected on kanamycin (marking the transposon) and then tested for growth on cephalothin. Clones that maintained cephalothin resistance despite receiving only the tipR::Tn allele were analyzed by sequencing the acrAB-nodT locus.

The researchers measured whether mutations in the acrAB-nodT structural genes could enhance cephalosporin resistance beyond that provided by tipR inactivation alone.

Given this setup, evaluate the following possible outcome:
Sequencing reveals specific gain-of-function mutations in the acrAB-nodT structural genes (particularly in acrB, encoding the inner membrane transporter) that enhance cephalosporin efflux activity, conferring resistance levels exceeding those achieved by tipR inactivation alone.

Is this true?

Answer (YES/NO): YES